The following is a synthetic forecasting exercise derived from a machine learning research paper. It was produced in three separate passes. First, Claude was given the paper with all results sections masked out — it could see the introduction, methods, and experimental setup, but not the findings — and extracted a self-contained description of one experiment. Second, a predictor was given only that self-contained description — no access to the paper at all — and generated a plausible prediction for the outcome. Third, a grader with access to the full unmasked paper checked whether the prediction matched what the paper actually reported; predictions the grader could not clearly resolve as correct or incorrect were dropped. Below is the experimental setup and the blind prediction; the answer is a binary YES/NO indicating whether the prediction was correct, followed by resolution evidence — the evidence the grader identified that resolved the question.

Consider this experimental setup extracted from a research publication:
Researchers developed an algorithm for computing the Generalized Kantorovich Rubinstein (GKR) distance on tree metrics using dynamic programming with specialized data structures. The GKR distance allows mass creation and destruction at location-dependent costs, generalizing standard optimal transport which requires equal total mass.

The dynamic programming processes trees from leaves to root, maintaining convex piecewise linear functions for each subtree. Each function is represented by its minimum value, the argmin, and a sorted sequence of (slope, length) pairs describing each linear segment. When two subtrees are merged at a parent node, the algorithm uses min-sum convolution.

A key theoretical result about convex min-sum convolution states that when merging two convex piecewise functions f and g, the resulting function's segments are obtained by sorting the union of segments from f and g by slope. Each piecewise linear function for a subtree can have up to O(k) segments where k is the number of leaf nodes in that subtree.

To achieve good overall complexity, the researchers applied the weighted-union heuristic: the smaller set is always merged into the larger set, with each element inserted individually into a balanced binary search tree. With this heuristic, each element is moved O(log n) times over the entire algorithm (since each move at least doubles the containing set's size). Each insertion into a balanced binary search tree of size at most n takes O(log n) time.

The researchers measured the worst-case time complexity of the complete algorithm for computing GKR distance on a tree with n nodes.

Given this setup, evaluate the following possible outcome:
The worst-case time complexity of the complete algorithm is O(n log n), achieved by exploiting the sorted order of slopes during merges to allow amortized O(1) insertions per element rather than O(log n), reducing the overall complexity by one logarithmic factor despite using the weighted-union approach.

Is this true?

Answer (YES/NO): NO